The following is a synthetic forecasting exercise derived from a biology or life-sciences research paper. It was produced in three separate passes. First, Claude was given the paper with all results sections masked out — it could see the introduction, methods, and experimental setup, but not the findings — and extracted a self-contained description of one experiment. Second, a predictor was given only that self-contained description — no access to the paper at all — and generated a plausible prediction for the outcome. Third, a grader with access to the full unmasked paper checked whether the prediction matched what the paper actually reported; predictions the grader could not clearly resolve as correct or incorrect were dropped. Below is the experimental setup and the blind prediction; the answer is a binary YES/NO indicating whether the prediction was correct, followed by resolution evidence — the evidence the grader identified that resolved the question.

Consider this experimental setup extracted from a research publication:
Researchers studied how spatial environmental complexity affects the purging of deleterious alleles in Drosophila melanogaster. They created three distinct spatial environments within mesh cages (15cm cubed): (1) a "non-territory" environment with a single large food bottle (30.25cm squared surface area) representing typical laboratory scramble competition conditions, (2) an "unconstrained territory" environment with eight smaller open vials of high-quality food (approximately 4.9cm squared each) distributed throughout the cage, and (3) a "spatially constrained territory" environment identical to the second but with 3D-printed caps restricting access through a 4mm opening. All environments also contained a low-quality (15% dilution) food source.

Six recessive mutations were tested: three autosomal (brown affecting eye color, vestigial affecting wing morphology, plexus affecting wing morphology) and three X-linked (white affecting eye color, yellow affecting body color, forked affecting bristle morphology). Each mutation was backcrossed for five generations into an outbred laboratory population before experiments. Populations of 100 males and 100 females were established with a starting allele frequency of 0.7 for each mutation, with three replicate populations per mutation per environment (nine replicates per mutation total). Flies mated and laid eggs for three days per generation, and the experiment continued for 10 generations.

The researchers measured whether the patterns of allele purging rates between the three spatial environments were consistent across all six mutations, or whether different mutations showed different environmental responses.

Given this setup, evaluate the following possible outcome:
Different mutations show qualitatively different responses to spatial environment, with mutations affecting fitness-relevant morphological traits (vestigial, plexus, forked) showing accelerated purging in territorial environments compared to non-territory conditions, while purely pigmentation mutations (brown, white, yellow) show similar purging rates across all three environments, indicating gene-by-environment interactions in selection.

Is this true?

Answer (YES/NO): NO